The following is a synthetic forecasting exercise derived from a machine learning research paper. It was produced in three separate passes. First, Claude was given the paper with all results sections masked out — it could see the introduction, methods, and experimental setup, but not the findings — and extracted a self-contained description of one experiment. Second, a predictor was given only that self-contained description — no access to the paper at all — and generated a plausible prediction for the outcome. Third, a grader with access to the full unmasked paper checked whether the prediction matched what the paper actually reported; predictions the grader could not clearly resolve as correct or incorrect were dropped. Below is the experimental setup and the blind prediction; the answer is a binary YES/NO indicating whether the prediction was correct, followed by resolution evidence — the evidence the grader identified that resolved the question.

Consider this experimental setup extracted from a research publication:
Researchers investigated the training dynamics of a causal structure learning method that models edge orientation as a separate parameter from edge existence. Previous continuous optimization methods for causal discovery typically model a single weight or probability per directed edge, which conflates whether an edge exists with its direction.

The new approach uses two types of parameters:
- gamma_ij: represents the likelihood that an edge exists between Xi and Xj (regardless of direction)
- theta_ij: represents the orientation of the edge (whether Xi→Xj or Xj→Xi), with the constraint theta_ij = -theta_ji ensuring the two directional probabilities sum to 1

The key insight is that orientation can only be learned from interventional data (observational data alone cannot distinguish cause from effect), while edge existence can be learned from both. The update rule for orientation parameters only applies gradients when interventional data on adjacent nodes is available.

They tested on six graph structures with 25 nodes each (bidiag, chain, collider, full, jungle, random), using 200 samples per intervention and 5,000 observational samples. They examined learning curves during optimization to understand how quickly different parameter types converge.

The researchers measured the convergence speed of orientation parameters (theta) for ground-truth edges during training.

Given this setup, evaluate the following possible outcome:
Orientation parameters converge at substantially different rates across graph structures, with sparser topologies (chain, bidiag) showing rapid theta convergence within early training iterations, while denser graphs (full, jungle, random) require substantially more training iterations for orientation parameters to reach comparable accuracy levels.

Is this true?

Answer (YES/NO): NO